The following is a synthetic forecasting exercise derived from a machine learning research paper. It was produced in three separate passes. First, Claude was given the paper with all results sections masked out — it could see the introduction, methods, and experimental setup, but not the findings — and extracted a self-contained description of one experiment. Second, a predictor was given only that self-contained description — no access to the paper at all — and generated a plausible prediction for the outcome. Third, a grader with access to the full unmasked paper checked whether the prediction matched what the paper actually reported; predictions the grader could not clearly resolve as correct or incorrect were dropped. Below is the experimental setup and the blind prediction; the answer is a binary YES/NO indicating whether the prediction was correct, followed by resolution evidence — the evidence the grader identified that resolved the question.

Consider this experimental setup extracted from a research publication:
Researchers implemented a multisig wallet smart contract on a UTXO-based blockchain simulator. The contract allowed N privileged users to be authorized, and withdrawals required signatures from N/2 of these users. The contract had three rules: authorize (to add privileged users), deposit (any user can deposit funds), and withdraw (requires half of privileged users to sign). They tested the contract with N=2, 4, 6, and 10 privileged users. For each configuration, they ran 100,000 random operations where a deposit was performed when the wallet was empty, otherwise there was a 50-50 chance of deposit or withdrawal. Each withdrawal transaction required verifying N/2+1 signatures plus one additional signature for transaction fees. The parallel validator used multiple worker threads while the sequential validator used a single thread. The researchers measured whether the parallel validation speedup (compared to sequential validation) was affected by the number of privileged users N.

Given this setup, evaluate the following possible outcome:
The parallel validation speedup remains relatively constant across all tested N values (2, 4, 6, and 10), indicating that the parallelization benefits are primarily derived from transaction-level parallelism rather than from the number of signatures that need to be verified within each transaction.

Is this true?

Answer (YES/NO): YES